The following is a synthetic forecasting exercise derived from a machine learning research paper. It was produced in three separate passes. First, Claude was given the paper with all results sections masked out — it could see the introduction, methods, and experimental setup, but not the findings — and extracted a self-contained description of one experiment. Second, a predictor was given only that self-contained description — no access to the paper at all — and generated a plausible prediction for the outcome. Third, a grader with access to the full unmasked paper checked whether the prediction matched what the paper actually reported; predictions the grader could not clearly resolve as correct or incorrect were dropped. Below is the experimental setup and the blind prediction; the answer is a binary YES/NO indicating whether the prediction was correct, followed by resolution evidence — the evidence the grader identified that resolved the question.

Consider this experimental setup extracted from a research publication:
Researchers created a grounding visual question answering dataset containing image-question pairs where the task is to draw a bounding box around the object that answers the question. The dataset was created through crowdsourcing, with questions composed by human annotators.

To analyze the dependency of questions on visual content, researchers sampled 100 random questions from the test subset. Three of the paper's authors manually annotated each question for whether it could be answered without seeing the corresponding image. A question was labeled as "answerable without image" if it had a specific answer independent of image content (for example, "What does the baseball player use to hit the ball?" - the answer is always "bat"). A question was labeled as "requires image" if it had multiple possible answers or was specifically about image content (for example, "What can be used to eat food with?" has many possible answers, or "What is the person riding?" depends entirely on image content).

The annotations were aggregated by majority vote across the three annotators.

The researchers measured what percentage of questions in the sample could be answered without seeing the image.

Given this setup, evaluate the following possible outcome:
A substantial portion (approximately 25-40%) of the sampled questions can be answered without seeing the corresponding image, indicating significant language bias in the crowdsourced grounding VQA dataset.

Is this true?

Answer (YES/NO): NO